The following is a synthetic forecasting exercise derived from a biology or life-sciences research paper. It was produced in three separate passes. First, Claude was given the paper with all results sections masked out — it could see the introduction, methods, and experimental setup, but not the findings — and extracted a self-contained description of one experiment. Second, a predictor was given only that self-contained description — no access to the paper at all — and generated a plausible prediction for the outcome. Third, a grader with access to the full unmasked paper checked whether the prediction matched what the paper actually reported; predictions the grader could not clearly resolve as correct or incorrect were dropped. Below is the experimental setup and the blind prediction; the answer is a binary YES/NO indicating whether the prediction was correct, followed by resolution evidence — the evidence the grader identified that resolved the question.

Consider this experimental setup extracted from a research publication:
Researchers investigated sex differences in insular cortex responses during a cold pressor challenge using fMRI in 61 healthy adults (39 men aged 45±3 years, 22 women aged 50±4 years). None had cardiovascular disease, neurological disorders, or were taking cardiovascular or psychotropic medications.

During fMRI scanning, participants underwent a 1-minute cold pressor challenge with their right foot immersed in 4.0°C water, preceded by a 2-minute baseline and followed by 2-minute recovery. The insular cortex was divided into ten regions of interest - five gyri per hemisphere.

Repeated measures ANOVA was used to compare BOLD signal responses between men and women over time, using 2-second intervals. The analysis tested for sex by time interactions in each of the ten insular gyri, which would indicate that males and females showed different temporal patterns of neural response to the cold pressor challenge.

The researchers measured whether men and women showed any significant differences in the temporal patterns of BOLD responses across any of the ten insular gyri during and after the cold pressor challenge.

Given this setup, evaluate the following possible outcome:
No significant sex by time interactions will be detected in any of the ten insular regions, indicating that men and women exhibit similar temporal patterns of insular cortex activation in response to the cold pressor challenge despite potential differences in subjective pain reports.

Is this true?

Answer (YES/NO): NO